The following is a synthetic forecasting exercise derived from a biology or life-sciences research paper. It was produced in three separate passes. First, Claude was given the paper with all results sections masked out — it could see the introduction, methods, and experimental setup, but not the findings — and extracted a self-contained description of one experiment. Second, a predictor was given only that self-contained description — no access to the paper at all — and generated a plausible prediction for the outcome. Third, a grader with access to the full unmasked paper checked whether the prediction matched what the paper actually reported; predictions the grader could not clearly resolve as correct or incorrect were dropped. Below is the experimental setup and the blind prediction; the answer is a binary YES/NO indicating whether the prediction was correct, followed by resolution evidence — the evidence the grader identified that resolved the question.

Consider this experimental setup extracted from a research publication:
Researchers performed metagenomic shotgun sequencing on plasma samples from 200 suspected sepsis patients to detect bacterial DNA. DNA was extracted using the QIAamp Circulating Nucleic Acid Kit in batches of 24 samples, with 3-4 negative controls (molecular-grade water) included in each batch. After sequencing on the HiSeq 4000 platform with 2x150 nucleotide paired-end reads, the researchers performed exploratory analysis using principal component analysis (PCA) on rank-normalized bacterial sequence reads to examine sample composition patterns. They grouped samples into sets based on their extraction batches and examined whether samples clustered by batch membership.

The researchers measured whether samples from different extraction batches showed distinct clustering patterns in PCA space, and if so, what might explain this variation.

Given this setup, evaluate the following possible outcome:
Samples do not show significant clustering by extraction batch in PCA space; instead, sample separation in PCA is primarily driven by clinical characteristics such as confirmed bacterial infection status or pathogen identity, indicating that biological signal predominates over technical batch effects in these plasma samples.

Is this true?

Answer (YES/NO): NO